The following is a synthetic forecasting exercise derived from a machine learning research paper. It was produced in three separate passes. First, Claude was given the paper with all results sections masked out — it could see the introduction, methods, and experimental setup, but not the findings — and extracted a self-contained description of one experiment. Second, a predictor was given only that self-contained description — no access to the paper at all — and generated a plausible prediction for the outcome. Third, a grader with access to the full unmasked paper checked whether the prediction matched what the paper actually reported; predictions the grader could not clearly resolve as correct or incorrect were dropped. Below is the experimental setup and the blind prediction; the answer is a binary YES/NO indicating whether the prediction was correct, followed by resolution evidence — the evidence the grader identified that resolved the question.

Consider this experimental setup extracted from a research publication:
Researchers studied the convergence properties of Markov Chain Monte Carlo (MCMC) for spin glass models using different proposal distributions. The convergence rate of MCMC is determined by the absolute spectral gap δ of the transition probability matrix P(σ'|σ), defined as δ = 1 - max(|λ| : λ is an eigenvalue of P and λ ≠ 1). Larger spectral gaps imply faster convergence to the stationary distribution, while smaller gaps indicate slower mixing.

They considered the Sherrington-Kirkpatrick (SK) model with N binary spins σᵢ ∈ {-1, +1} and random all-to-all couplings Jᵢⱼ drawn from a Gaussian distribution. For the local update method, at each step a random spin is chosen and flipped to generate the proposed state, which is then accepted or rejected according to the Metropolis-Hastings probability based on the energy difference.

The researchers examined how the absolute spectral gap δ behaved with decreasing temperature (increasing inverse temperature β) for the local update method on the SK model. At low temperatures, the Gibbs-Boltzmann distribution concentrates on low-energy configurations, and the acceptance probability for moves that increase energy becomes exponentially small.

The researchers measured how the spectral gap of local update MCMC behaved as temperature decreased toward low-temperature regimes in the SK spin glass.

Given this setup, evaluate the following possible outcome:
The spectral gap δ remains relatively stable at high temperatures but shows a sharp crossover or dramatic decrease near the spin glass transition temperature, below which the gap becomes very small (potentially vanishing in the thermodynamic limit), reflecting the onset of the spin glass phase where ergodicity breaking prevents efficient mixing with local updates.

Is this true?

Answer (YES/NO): NO